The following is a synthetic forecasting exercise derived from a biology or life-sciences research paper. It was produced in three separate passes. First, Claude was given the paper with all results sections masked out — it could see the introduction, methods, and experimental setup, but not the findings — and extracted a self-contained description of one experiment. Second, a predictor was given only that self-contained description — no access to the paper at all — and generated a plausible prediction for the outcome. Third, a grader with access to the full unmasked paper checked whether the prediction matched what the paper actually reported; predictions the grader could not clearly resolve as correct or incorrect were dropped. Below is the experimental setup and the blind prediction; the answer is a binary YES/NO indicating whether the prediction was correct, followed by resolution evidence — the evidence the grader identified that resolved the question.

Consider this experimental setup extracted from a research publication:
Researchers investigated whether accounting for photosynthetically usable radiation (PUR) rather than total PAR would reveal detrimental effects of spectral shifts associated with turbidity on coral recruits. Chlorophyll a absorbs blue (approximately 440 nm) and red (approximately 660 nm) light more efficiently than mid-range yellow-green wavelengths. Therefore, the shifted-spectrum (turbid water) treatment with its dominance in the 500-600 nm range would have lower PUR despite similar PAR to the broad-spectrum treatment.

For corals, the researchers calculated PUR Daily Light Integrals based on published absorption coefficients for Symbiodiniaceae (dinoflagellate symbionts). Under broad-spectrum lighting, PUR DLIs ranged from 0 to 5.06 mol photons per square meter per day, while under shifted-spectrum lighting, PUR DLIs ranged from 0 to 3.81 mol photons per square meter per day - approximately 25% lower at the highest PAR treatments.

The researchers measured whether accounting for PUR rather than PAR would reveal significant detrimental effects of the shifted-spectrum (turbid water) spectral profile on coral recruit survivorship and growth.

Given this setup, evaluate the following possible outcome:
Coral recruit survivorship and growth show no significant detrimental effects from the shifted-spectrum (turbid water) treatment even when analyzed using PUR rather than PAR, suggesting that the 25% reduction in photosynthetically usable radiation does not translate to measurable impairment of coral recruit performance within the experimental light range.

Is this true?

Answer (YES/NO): YES